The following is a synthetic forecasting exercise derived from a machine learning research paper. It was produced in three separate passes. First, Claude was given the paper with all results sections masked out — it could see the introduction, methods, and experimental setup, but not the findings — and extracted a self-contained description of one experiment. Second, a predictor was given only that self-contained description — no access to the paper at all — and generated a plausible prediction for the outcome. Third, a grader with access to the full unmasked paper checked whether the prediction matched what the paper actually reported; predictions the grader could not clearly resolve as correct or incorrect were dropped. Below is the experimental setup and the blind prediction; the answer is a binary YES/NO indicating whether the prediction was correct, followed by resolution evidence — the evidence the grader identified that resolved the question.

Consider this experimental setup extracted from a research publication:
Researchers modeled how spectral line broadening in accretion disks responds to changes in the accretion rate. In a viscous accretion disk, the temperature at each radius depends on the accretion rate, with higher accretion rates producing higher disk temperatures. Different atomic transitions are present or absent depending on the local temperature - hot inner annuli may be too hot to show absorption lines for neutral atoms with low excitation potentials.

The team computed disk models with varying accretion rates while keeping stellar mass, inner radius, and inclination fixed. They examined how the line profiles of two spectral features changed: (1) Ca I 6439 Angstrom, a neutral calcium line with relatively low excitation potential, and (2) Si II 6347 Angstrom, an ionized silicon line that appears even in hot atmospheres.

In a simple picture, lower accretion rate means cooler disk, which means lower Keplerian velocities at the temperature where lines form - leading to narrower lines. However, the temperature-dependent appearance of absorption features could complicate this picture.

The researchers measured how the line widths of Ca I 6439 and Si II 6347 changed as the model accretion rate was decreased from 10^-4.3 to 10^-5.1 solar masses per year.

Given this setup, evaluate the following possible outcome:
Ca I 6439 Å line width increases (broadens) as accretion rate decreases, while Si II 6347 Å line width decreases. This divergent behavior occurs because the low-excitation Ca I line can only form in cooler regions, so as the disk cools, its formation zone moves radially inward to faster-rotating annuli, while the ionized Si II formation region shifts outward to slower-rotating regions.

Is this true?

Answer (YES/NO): NO